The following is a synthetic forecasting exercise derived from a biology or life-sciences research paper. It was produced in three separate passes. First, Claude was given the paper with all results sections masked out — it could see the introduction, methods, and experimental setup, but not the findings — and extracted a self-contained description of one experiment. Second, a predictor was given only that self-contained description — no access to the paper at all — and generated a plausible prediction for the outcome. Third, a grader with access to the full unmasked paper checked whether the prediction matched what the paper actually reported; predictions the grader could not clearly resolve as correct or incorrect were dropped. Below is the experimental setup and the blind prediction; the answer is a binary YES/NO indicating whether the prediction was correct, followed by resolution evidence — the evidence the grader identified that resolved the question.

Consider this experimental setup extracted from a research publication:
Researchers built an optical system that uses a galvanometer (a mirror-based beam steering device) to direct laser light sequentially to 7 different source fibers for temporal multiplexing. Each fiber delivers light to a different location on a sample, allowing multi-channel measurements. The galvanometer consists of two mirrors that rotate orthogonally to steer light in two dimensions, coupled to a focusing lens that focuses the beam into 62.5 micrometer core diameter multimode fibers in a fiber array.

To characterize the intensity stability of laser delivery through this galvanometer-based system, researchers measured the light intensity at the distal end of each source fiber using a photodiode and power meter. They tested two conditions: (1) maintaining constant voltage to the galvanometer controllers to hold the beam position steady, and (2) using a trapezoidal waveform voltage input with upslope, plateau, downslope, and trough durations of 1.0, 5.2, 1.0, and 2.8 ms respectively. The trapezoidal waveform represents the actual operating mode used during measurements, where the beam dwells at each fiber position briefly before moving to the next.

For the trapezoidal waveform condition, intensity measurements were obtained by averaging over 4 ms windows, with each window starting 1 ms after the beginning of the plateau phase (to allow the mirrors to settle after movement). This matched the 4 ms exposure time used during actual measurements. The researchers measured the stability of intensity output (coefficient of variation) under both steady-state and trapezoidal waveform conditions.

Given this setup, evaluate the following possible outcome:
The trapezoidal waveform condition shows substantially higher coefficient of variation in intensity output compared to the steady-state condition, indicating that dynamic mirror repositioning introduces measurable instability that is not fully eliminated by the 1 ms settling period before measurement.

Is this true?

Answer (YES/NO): NO